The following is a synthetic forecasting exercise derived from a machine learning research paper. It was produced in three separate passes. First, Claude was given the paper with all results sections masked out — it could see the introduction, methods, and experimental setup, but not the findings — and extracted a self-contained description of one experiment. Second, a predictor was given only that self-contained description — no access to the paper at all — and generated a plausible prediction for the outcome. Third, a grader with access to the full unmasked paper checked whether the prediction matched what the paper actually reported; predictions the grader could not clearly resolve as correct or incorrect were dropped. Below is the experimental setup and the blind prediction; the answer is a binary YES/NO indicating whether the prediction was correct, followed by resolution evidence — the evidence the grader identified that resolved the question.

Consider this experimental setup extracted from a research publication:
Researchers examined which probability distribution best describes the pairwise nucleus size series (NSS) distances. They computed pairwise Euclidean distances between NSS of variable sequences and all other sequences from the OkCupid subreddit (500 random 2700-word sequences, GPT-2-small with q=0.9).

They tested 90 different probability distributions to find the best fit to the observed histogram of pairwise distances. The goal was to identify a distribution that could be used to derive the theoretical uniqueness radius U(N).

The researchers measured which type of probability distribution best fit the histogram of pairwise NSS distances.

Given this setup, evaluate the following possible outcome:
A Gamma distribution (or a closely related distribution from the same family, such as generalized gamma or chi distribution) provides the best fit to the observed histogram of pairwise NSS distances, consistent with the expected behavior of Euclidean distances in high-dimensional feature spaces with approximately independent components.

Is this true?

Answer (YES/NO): NO